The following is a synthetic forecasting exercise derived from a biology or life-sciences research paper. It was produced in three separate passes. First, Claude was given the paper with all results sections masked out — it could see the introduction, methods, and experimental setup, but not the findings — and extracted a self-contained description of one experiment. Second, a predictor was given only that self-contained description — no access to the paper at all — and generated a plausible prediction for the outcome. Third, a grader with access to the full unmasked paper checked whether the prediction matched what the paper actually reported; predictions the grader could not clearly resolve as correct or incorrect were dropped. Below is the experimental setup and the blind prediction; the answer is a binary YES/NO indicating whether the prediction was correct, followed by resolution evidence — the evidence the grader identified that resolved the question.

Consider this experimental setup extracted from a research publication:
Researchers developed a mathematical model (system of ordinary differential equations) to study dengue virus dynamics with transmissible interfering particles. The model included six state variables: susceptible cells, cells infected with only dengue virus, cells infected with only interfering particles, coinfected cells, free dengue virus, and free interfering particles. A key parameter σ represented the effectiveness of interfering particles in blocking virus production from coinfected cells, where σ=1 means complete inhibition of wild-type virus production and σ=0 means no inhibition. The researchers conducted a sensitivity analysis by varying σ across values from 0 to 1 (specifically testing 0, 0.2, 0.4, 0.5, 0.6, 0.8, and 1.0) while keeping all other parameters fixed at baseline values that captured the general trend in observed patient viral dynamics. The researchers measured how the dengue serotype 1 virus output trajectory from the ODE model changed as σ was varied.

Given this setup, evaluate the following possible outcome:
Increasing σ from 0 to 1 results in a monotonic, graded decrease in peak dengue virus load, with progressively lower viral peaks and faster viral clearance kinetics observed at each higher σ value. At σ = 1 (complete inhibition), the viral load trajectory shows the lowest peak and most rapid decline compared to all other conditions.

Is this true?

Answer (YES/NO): NO